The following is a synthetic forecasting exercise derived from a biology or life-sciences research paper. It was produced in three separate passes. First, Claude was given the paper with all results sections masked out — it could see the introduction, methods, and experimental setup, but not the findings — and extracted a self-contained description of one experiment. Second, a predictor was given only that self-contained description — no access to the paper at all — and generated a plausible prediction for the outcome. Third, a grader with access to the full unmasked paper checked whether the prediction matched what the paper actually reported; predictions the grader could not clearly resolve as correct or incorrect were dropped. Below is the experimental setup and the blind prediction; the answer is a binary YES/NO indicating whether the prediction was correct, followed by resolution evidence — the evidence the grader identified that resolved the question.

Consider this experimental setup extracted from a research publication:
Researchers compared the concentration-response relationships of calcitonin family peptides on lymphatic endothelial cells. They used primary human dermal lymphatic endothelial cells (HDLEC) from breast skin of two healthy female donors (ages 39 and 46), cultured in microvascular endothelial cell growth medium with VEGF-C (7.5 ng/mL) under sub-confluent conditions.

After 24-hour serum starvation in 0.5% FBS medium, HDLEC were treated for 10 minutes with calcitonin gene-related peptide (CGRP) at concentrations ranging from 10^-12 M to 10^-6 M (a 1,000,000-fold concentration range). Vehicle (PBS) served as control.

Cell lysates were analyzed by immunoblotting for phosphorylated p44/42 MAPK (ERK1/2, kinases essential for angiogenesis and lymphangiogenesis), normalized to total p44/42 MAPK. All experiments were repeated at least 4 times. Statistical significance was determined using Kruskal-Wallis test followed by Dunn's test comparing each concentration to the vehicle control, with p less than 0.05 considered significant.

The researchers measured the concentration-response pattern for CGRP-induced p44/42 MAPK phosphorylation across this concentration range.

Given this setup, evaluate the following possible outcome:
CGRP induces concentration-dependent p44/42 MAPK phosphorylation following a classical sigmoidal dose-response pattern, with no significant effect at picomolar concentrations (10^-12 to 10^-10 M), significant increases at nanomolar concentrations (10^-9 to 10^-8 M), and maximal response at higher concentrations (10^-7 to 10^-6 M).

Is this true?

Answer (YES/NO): NO